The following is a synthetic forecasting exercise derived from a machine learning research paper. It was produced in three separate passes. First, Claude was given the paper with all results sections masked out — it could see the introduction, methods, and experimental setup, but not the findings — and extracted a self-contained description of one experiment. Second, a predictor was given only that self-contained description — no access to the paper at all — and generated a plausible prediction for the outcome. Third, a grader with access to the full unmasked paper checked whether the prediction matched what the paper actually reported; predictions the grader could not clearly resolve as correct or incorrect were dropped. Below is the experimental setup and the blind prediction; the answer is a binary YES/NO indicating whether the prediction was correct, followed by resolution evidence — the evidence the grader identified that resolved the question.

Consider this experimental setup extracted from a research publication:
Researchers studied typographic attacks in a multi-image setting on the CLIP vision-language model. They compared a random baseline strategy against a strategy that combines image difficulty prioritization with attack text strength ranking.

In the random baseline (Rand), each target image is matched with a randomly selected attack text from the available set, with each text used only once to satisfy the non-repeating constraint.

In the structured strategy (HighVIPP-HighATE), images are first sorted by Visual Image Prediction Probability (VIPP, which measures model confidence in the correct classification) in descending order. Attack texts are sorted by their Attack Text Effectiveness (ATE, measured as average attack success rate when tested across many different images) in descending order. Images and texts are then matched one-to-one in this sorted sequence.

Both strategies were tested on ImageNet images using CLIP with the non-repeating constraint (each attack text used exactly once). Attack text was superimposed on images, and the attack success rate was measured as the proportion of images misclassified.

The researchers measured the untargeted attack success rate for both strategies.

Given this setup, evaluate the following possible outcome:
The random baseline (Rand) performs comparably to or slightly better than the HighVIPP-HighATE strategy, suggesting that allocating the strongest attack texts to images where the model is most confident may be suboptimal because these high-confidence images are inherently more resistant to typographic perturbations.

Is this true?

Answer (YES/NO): YES